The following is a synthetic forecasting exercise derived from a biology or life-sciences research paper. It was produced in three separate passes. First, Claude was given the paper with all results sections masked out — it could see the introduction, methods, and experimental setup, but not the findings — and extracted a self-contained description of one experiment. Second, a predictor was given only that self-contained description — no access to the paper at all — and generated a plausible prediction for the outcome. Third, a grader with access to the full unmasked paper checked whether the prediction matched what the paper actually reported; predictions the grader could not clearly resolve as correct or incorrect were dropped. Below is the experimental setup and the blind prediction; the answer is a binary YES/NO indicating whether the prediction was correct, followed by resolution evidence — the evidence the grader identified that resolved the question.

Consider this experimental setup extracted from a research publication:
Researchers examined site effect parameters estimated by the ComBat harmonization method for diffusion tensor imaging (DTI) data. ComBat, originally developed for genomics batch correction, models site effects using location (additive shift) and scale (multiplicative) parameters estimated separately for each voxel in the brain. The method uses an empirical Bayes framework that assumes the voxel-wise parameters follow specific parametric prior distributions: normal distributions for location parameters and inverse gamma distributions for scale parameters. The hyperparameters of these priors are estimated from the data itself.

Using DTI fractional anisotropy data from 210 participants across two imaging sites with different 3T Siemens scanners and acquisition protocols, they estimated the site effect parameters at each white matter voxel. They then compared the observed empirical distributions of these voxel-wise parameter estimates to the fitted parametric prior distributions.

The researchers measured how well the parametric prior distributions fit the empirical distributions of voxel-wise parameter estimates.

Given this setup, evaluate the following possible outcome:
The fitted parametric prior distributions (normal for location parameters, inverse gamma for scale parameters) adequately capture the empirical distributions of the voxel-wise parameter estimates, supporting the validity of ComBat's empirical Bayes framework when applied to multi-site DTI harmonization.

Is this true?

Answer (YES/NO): YES